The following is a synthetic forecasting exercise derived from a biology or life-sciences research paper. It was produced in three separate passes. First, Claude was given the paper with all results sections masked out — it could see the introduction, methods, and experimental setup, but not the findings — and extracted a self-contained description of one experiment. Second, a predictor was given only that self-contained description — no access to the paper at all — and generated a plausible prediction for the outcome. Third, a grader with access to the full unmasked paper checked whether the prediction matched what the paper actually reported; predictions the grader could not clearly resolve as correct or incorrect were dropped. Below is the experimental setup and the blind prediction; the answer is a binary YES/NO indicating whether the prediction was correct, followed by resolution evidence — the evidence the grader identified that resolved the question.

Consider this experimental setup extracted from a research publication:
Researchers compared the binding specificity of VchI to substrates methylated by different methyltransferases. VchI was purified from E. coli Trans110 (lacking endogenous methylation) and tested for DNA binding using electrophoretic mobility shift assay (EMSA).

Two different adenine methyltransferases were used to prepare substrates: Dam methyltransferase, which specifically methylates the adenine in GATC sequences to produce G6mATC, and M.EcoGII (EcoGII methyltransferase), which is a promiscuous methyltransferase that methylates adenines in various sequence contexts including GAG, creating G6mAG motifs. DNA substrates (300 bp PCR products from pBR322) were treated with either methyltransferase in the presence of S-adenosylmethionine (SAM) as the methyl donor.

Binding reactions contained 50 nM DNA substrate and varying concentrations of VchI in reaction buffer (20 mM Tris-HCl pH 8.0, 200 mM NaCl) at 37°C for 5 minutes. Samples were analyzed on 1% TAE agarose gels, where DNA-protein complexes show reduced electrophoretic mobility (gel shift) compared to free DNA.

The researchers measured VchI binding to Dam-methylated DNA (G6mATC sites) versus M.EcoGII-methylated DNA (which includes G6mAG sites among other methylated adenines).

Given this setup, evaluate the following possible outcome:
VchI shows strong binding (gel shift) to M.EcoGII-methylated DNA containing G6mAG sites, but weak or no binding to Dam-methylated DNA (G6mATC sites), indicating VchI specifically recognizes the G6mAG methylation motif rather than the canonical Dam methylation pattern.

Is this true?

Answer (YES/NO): YES